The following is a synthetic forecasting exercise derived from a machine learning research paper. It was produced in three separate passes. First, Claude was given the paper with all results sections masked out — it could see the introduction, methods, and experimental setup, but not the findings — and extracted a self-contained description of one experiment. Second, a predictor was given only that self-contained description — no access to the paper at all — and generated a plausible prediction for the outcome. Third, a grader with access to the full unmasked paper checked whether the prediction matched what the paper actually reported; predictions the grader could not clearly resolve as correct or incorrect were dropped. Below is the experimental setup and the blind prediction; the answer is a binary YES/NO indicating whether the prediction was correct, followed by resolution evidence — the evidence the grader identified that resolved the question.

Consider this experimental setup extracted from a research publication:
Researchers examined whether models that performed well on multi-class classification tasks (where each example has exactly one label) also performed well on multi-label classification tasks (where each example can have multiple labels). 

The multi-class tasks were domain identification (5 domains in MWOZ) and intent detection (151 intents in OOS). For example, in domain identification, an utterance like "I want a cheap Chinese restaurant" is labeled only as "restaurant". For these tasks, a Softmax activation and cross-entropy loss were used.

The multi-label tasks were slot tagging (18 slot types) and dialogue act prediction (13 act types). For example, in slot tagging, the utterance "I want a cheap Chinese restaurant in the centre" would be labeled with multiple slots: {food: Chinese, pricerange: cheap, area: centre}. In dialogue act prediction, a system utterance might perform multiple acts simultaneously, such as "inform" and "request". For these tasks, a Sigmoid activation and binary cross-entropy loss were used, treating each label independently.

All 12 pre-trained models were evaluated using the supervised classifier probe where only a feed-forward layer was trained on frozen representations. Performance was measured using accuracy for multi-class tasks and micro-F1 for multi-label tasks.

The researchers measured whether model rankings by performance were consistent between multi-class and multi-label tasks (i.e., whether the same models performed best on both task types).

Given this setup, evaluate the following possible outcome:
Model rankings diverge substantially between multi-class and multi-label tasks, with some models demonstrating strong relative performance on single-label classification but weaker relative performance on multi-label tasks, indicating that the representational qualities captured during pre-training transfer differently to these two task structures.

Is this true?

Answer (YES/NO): NO